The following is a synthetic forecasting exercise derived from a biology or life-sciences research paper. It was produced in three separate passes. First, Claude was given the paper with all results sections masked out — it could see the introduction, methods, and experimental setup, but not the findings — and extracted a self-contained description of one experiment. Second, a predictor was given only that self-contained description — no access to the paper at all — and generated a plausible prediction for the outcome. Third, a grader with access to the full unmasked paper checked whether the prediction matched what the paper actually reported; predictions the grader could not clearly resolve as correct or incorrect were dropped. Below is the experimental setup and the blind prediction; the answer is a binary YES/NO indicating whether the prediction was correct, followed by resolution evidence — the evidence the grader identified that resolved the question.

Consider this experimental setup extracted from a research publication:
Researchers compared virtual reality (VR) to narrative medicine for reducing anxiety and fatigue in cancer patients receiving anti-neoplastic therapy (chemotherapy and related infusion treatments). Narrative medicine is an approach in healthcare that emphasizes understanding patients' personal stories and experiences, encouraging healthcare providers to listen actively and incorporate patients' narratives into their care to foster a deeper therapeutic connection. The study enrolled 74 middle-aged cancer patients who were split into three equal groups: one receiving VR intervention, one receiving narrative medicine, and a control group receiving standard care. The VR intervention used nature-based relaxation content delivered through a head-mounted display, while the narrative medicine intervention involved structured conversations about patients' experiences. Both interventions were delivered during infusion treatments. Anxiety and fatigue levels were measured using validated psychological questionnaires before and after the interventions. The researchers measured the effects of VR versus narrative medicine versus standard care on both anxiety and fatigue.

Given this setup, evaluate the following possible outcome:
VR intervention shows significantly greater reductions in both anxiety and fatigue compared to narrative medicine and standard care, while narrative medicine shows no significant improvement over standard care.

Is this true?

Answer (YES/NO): NO